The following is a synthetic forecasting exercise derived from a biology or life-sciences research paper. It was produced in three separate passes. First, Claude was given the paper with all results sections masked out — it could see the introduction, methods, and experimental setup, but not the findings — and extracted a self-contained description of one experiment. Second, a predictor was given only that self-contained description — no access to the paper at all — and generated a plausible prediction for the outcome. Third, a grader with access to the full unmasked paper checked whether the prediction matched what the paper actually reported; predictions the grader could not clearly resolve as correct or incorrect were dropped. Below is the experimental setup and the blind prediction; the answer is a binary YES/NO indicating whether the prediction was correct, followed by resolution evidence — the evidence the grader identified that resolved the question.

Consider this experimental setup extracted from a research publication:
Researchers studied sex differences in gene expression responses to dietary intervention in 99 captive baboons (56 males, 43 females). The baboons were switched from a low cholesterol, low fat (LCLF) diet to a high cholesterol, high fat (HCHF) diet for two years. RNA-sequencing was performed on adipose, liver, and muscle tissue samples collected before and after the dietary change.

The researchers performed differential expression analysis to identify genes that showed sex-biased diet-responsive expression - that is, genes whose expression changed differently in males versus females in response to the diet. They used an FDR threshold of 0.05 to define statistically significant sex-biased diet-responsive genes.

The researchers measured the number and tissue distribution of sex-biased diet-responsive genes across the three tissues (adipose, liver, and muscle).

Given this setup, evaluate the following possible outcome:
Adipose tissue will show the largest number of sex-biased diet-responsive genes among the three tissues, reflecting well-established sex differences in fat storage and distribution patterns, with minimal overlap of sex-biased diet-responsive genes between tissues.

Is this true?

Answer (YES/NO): YES